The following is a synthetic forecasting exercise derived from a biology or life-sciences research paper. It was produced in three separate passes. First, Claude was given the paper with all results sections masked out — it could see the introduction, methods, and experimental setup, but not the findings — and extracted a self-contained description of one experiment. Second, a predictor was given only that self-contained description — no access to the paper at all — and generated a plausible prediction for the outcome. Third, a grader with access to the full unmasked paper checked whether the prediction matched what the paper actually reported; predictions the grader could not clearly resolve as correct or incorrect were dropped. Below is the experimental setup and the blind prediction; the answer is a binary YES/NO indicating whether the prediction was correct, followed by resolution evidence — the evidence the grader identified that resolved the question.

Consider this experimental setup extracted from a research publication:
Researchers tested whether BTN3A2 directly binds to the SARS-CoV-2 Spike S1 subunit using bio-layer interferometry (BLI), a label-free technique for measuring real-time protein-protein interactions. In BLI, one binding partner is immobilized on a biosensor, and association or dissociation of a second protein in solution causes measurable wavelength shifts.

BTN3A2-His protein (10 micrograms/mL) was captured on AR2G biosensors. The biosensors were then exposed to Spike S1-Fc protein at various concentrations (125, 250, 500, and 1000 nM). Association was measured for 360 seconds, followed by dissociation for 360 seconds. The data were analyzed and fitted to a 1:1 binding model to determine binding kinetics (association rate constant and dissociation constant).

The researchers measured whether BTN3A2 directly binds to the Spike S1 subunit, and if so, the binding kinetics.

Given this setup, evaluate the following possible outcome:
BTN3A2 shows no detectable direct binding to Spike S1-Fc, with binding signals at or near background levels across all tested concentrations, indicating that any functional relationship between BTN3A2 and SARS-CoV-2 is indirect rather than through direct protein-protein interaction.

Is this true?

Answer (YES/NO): NO